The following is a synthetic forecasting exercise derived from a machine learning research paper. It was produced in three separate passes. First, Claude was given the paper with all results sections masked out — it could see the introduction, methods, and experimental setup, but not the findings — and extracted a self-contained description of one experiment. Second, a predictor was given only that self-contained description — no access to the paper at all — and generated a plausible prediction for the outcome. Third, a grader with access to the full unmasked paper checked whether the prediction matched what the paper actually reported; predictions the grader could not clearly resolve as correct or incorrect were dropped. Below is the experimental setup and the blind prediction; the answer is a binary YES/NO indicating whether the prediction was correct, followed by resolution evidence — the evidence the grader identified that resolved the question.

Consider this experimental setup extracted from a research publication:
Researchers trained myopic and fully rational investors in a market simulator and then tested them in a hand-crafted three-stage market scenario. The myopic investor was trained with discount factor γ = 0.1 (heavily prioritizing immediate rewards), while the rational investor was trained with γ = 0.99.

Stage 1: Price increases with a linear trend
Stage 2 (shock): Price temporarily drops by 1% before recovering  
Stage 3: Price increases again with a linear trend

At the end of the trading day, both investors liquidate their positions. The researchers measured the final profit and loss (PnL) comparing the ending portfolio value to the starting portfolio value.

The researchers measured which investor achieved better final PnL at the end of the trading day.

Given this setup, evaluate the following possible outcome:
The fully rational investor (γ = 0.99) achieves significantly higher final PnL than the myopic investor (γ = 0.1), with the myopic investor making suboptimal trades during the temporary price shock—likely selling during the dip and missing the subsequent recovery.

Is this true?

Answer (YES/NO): YES